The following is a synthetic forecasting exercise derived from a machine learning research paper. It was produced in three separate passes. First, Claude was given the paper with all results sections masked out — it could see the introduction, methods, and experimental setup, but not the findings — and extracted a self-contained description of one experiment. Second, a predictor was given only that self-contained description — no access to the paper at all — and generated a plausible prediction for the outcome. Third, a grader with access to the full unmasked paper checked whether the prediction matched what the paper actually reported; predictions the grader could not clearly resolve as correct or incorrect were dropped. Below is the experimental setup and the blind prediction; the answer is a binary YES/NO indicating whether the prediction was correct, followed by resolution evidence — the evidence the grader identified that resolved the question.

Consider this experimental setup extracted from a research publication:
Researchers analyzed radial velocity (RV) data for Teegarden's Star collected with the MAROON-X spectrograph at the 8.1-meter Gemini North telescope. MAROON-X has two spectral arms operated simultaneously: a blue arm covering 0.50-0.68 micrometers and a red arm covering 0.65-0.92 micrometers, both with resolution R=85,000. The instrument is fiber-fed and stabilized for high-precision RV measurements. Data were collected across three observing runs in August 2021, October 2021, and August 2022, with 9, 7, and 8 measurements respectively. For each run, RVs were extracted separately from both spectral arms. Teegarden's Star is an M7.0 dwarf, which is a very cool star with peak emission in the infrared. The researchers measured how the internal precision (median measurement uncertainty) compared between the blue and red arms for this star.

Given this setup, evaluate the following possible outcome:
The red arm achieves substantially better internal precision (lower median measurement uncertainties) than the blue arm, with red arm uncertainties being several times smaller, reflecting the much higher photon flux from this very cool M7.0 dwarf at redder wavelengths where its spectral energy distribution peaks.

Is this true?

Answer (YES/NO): YES